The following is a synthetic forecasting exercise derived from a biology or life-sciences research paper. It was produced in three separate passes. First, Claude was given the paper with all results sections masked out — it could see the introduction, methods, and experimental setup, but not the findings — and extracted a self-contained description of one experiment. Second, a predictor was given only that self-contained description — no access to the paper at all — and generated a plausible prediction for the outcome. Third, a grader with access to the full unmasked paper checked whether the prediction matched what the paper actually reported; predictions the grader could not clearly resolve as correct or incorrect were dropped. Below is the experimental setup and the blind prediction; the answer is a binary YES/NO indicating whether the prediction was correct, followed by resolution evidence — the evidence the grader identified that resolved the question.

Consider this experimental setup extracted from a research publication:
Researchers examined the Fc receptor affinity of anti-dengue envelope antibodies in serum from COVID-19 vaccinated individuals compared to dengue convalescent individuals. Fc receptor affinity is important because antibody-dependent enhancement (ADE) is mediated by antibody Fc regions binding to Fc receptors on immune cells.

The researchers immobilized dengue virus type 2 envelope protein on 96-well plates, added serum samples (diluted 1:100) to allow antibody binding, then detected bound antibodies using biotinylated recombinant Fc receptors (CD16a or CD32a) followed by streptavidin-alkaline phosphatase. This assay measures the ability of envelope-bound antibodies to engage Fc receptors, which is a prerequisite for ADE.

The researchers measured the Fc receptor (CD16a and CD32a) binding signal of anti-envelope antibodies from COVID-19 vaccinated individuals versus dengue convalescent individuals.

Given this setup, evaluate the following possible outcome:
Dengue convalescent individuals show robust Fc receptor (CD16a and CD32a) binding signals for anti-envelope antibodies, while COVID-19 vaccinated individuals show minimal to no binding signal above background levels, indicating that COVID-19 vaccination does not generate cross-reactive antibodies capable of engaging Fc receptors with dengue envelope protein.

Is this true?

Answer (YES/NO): NO